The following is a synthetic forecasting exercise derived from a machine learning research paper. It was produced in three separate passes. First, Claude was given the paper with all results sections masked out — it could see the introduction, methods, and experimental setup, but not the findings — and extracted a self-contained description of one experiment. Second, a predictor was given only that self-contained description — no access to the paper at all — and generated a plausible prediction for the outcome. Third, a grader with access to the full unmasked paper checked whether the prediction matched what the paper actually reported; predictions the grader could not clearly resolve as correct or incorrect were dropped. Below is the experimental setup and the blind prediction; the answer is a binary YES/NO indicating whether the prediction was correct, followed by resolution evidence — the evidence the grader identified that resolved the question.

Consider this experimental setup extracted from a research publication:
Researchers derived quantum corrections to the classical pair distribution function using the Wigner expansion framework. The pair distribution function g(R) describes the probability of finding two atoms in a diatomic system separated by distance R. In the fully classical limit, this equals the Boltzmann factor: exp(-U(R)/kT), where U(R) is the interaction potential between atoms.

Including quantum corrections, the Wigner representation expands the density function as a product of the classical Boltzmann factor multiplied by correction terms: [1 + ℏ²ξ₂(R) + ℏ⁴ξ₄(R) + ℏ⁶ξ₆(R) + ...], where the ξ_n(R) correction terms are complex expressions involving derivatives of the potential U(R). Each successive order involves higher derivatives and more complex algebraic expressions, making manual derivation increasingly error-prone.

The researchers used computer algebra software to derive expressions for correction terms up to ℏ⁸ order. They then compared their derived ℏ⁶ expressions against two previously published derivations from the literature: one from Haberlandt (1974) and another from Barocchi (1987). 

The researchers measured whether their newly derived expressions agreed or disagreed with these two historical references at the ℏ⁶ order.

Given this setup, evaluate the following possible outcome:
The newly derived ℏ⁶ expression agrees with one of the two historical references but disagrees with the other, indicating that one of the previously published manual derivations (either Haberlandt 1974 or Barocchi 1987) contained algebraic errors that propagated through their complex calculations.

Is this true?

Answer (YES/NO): YES